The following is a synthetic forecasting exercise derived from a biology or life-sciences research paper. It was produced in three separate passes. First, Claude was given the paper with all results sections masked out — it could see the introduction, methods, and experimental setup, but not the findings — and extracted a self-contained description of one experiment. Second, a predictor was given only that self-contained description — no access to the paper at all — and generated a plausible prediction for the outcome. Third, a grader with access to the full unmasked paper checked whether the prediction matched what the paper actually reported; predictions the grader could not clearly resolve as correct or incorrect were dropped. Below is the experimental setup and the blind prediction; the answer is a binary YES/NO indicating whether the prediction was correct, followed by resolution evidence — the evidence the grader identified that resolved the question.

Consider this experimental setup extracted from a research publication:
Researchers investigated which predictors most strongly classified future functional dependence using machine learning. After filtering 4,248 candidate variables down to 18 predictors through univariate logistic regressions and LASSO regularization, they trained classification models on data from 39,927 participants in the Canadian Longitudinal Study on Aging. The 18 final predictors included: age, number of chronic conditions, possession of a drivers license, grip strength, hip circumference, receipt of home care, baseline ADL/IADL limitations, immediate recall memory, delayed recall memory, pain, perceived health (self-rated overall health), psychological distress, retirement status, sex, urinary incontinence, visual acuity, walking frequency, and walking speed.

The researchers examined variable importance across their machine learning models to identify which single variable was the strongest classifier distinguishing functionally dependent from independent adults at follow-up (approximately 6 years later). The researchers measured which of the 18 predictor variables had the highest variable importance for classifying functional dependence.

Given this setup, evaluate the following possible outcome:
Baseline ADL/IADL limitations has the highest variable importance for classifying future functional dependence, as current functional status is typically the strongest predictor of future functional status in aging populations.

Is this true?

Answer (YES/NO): YES